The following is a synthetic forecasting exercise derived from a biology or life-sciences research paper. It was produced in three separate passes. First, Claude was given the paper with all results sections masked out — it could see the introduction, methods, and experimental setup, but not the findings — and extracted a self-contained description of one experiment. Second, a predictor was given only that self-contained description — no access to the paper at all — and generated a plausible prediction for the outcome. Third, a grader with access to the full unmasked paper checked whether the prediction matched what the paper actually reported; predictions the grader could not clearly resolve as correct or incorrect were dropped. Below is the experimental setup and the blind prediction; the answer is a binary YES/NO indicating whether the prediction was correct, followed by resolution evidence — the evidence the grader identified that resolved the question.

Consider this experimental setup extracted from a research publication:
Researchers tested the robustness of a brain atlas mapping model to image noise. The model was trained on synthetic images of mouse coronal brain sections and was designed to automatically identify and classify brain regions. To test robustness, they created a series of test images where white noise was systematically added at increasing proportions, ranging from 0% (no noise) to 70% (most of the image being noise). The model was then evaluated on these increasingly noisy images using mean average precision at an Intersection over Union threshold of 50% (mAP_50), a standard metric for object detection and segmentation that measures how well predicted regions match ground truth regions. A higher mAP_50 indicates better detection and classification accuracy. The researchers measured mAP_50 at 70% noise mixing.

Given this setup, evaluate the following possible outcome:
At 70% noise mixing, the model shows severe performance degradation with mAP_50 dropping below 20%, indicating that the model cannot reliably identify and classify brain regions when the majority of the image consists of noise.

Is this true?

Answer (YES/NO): NO